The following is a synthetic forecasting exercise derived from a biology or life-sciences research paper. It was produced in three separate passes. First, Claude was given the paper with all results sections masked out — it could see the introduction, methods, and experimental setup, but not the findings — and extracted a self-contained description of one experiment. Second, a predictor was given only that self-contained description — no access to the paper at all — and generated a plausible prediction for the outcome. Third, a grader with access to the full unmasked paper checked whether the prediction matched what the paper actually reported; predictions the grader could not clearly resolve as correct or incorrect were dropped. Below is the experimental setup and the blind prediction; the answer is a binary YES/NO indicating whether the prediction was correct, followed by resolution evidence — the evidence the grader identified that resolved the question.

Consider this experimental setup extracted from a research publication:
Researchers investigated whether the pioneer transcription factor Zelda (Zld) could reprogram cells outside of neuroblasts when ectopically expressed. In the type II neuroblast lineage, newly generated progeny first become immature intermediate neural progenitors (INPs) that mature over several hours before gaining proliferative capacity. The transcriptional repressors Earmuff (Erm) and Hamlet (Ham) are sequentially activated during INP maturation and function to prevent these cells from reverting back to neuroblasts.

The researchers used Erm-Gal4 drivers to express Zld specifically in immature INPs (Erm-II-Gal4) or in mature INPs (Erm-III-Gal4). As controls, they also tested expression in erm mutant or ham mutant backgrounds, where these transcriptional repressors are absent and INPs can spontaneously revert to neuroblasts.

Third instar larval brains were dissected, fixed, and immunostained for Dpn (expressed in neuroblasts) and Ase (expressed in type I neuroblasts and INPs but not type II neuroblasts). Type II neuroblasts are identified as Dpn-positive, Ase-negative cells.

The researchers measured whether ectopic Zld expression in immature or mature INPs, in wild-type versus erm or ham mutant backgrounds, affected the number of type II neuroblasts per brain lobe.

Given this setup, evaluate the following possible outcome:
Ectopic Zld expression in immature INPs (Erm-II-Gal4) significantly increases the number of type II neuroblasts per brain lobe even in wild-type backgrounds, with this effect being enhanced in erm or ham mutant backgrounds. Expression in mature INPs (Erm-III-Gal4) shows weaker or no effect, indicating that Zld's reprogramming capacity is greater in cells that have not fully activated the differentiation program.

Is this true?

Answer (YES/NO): YES